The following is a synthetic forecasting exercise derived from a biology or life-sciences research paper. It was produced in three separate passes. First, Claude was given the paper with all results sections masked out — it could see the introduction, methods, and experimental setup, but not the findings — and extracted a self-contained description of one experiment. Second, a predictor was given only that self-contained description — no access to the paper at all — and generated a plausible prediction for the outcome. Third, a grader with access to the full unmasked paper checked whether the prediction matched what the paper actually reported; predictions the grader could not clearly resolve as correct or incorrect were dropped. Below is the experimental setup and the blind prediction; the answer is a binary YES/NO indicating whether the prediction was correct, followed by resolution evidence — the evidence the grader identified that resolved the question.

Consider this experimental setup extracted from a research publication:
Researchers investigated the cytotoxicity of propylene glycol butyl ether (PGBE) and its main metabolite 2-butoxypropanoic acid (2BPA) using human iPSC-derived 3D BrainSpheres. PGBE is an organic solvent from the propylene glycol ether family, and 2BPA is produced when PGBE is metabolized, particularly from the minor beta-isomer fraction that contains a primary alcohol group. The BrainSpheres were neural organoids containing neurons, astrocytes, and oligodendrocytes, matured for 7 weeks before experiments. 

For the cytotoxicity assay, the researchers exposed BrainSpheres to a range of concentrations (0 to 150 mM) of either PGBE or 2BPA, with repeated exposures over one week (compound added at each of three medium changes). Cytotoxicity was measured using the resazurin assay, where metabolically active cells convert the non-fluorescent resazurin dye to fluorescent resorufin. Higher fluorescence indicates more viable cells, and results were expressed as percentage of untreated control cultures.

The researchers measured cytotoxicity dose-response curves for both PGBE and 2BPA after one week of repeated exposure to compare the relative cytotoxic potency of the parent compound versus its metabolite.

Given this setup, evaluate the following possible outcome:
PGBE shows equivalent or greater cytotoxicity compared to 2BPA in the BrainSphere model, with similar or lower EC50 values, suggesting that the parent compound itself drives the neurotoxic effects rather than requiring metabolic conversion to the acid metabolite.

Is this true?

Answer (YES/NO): YES